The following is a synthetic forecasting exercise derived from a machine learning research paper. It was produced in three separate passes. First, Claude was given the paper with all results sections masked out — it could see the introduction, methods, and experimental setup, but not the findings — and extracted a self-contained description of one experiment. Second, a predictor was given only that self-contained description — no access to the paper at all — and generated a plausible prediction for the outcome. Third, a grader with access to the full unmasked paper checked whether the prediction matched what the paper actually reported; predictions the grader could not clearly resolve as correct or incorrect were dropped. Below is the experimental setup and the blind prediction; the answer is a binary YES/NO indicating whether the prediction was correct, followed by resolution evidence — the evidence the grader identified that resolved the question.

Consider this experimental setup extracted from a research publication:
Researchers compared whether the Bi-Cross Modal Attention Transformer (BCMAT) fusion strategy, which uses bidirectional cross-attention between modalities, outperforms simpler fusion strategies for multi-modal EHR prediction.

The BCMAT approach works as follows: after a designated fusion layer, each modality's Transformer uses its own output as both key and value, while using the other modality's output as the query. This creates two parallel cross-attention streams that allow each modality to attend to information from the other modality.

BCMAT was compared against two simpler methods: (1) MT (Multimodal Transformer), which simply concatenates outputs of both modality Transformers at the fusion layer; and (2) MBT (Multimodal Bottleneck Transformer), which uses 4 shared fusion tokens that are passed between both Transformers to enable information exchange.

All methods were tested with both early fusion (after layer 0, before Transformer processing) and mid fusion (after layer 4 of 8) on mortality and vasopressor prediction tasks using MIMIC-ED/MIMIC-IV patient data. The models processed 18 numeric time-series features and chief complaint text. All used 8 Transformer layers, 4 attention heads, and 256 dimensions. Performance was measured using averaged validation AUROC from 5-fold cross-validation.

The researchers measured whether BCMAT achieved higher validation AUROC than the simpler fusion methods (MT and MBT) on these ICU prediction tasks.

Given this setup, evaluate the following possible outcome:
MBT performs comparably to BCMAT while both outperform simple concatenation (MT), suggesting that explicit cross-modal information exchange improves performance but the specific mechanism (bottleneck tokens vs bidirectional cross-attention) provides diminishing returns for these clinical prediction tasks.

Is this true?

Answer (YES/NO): NO